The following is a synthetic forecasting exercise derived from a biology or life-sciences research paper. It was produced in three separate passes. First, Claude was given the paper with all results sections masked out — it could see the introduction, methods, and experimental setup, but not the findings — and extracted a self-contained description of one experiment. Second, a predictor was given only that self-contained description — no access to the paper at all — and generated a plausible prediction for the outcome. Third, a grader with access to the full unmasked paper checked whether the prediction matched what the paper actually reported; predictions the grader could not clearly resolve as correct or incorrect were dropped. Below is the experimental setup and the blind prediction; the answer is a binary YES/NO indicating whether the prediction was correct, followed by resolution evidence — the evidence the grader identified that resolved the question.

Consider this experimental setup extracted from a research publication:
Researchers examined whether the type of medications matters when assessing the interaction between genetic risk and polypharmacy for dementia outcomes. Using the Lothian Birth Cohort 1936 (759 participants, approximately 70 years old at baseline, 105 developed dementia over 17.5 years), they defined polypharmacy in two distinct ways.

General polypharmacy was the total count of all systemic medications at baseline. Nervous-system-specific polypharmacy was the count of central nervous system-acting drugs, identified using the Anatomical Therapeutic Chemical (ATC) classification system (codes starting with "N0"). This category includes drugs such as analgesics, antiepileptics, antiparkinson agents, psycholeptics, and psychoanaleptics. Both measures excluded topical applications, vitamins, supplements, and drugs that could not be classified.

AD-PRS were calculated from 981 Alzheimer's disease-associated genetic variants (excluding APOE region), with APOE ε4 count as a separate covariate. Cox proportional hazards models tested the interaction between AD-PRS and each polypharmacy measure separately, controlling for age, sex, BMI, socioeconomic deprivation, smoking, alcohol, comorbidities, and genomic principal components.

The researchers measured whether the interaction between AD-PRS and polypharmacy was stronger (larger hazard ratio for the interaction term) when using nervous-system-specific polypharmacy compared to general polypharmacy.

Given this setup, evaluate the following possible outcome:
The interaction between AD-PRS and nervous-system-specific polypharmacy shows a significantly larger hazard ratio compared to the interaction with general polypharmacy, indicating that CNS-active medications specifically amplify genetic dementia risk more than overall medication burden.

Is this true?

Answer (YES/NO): NO